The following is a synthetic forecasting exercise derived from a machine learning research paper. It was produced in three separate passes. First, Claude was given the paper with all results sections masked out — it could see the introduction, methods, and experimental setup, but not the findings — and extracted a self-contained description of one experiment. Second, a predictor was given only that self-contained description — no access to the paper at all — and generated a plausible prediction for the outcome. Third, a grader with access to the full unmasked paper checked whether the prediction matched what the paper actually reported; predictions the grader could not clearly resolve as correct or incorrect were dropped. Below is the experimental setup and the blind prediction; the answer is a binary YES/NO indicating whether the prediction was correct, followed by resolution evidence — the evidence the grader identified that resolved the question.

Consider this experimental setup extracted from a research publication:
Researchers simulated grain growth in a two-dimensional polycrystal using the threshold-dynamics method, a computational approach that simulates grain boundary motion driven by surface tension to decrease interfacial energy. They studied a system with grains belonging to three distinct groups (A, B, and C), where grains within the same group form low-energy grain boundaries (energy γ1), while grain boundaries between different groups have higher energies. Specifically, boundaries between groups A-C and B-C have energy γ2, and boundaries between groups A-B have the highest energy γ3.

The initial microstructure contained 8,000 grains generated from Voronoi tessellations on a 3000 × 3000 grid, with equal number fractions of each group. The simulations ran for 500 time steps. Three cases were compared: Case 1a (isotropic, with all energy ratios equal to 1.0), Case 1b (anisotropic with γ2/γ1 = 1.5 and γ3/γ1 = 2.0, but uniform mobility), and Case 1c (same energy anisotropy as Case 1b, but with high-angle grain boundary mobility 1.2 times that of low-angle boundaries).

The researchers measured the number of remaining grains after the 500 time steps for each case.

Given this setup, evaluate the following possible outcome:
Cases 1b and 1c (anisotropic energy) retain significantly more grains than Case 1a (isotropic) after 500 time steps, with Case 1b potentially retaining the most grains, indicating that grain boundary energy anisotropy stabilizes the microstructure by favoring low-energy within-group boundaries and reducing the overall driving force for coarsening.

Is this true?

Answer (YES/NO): NO